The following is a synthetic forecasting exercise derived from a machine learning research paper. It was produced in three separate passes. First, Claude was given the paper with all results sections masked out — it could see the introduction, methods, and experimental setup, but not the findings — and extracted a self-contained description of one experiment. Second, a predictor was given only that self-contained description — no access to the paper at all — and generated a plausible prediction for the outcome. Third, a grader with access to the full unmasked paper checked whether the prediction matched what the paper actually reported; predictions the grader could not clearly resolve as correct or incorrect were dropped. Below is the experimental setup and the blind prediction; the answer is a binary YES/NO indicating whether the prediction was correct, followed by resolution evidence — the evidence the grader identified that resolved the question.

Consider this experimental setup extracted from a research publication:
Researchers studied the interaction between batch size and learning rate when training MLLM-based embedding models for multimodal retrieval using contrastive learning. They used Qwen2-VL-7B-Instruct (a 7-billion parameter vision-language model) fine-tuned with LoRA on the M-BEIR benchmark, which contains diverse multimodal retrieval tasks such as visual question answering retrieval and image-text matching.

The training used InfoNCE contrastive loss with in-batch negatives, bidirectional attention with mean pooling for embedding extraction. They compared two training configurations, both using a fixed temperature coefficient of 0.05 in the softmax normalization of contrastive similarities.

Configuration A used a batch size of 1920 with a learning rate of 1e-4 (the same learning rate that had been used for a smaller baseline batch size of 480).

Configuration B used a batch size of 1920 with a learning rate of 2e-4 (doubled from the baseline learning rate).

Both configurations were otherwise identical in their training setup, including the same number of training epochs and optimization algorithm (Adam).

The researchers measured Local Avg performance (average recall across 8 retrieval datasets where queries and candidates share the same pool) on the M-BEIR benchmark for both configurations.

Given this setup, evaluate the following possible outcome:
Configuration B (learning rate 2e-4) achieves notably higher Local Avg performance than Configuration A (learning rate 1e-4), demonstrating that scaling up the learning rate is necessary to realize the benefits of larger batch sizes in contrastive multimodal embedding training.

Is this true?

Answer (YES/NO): YES